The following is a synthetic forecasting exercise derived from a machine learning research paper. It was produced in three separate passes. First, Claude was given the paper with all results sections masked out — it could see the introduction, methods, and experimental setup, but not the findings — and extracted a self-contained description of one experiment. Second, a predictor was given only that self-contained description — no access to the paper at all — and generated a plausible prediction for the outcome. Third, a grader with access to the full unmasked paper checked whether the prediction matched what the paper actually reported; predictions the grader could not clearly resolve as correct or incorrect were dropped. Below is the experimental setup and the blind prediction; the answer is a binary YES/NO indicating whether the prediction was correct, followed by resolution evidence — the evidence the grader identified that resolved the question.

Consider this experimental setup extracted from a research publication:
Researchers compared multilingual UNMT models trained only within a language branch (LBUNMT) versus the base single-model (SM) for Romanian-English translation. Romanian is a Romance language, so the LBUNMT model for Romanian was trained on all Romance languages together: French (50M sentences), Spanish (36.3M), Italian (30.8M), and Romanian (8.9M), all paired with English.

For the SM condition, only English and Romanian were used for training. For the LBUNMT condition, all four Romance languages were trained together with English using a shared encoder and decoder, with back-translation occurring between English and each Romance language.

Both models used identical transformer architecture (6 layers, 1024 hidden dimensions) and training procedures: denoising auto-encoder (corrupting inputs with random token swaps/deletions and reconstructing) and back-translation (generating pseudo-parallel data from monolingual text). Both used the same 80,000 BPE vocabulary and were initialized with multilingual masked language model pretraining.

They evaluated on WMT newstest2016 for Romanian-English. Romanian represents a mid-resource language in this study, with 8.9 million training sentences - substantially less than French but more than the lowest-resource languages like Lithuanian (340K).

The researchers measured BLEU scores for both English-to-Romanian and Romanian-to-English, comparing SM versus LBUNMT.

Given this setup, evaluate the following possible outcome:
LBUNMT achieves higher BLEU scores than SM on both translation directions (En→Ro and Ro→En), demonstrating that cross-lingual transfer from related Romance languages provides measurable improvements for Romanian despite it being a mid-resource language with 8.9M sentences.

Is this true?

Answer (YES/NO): YES